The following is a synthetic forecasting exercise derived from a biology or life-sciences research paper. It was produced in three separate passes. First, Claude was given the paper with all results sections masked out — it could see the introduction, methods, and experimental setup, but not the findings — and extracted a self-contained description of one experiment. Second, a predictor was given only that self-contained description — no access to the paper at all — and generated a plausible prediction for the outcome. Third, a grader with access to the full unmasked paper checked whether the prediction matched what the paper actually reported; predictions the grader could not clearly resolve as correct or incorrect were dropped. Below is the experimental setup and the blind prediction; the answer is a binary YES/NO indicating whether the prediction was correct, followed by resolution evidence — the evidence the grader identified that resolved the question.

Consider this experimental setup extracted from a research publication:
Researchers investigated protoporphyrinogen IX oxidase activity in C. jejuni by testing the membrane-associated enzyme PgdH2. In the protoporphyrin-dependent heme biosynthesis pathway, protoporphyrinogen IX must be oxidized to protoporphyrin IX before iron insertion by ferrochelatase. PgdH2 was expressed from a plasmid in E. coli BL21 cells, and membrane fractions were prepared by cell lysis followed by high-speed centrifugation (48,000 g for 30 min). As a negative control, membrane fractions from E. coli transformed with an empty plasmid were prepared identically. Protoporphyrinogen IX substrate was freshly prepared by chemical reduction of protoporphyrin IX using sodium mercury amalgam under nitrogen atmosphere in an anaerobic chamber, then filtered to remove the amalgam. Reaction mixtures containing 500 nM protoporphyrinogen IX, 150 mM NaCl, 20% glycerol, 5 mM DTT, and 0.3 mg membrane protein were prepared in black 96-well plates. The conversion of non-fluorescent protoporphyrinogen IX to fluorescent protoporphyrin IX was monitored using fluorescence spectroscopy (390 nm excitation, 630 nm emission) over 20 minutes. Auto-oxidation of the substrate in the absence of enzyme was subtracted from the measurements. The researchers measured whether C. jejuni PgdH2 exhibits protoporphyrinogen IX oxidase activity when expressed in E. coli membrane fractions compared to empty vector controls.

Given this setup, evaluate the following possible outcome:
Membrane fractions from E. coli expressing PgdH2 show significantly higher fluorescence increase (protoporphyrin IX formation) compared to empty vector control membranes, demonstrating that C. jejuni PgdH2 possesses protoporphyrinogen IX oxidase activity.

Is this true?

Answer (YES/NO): YES